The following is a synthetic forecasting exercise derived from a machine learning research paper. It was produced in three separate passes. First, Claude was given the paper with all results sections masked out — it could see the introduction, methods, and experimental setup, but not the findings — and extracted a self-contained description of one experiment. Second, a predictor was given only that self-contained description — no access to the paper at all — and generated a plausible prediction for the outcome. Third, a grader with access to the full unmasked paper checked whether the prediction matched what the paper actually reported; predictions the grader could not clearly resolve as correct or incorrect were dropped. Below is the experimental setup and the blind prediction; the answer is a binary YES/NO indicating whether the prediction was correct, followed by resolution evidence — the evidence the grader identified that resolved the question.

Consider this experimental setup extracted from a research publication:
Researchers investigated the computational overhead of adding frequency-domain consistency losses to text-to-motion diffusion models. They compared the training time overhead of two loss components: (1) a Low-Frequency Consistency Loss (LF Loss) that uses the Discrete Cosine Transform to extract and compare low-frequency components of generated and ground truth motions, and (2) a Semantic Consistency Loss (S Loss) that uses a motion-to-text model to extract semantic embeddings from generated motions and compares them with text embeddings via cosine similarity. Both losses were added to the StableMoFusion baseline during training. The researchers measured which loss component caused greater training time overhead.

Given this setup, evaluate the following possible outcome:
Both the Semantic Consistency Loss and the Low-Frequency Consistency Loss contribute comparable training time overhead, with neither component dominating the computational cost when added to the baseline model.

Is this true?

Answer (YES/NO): NO